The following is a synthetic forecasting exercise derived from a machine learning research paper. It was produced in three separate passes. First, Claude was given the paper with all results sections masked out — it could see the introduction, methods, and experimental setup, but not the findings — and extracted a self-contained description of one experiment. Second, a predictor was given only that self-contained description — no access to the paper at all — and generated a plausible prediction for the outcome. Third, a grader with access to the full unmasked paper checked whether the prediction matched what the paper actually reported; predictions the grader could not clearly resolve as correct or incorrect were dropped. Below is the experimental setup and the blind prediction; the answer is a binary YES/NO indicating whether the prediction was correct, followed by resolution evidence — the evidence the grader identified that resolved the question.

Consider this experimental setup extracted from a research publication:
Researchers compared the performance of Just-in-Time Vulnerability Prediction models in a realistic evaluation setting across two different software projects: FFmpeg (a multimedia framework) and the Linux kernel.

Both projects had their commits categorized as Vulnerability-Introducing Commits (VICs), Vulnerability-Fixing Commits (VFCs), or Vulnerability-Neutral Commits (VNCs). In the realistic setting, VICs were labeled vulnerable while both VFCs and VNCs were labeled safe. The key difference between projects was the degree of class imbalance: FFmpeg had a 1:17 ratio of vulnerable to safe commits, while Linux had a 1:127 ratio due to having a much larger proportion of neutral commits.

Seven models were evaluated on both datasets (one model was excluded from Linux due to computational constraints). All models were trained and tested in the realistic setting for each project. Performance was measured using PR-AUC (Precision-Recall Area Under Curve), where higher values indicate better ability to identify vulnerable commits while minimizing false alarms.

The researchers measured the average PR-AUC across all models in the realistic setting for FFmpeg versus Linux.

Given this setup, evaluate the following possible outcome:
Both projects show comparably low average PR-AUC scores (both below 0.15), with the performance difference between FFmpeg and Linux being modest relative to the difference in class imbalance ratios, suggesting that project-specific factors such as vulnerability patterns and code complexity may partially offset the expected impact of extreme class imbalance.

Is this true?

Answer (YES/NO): NO